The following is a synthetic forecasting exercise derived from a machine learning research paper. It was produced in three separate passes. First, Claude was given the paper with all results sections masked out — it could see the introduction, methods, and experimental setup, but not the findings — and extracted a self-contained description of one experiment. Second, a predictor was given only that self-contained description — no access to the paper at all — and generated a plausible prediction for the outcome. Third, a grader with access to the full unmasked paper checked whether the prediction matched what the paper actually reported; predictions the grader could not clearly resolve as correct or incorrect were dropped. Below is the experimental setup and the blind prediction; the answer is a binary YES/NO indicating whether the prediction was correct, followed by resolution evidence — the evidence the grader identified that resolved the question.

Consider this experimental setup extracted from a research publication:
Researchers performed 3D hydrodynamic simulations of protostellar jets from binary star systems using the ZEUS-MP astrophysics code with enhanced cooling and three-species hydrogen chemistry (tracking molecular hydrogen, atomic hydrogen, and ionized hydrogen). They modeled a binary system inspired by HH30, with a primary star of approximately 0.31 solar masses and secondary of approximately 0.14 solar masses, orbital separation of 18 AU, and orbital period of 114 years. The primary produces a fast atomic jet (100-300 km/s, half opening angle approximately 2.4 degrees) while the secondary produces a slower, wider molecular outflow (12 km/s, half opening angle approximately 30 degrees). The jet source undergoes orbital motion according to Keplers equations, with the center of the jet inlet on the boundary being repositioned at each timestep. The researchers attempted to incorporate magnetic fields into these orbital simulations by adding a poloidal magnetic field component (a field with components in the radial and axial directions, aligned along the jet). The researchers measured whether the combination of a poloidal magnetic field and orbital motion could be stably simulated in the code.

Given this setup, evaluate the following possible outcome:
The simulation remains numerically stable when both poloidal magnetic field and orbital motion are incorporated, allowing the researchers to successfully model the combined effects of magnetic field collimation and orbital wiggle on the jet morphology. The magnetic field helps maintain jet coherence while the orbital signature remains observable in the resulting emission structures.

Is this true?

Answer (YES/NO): NO